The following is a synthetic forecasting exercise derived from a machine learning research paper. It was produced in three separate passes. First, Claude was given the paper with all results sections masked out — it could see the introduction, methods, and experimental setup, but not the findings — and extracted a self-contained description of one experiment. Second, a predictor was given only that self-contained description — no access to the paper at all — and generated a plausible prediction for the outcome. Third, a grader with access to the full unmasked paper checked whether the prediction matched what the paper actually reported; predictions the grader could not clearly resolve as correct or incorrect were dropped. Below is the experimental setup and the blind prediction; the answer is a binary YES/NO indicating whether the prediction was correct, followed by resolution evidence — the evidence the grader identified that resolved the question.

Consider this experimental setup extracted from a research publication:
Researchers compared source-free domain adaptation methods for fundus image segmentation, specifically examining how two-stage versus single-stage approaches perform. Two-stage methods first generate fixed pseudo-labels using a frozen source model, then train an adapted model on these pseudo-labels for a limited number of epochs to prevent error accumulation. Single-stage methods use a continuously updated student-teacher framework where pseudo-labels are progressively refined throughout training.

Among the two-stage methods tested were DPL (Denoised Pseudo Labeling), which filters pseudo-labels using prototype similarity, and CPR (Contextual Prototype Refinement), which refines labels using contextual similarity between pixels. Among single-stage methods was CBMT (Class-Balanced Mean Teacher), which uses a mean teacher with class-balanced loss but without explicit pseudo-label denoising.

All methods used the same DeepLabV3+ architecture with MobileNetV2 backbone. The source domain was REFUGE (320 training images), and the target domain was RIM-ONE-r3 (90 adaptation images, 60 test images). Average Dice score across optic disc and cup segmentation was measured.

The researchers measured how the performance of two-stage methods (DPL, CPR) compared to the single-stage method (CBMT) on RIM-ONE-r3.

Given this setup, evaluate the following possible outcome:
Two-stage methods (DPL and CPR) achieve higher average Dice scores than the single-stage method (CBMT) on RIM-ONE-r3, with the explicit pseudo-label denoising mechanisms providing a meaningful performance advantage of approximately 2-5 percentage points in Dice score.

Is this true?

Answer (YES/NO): NO